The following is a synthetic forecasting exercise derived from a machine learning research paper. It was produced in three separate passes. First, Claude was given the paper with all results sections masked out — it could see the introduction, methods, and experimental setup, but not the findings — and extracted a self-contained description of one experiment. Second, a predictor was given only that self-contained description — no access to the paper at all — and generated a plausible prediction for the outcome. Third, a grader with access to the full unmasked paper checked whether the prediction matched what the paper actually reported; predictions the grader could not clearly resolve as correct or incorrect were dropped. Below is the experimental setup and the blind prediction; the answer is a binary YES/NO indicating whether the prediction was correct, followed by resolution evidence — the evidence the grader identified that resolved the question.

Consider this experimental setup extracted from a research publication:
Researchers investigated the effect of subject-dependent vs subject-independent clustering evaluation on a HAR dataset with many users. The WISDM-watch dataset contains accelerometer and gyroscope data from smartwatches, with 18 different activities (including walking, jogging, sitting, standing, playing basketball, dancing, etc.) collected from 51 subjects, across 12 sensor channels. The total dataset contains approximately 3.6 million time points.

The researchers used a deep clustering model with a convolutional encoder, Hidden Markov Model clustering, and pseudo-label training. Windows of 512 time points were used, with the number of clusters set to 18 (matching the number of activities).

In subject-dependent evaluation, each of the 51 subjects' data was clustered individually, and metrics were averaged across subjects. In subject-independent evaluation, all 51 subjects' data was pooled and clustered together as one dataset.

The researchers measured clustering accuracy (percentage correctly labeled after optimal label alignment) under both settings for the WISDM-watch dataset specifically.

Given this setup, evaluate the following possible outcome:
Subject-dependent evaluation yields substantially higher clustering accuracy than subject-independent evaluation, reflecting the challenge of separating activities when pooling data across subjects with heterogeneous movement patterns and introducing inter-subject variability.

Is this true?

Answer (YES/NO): YES